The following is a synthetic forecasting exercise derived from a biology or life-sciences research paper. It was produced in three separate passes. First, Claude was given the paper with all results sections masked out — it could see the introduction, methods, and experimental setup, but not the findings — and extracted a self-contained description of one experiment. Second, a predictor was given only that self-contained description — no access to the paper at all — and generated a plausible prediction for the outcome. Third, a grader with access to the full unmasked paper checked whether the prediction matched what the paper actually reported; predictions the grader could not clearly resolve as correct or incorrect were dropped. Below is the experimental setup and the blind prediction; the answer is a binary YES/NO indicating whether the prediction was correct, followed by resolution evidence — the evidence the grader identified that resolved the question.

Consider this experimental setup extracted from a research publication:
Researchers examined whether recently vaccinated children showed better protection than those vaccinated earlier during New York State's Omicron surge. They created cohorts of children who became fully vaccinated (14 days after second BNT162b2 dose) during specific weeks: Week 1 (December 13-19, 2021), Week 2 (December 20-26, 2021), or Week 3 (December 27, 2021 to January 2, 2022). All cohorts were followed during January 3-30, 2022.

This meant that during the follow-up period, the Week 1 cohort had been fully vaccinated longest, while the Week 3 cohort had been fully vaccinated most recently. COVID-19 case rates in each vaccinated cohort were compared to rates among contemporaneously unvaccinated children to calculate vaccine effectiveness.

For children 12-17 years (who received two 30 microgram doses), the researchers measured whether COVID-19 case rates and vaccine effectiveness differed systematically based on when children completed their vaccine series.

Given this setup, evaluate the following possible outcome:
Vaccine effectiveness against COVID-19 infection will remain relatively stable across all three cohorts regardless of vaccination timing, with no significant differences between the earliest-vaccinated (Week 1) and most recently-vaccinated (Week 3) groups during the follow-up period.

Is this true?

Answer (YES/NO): NO